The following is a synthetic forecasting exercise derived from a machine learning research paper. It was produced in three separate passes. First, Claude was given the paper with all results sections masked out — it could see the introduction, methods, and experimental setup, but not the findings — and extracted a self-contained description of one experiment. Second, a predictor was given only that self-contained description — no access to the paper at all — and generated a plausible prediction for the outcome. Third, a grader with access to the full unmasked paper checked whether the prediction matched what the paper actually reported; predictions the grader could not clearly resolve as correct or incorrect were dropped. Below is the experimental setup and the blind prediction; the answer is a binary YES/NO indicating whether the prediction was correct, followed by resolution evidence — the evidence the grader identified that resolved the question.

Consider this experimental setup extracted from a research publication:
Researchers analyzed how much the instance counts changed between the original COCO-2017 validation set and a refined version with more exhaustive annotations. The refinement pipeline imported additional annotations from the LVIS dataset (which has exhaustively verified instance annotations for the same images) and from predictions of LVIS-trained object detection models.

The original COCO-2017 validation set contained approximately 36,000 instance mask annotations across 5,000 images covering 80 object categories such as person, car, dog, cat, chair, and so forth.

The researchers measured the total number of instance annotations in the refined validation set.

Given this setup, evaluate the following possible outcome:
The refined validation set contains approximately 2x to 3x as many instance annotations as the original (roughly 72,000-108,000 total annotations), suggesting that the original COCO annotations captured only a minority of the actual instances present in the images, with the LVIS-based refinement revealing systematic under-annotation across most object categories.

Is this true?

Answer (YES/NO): NO